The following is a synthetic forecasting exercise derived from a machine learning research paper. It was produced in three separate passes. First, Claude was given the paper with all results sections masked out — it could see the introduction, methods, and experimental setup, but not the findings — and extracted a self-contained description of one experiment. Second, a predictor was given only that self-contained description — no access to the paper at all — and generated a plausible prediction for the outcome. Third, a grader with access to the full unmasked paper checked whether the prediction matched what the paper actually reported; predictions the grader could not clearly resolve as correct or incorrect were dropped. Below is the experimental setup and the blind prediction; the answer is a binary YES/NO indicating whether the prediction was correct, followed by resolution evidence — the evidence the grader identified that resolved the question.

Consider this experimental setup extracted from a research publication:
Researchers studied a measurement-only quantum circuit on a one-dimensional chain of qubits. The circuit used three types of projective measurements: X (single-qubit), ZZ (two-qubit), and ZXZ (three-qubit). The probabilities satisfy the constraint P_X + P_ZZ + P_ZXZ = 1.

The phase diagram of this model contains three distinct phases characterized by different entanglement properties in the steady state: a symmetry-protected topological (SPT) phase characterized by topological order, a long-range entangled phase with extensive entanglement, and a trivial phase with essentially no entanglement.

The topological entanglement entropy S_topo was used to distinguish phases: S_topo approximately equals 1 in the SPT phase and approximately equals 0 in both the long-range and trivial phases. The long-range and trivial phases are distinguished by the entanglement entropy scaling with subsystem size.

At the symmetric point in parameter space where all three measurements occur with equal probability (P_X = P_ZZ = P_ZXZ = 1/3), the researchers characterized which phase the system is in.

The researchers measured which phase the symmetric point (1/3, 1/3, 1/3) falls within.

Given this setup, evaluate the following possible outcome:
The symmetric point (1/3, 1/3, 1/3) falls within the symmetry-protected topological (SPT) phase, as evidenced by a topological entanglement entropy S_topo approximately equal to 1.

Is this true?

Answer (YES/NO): NO